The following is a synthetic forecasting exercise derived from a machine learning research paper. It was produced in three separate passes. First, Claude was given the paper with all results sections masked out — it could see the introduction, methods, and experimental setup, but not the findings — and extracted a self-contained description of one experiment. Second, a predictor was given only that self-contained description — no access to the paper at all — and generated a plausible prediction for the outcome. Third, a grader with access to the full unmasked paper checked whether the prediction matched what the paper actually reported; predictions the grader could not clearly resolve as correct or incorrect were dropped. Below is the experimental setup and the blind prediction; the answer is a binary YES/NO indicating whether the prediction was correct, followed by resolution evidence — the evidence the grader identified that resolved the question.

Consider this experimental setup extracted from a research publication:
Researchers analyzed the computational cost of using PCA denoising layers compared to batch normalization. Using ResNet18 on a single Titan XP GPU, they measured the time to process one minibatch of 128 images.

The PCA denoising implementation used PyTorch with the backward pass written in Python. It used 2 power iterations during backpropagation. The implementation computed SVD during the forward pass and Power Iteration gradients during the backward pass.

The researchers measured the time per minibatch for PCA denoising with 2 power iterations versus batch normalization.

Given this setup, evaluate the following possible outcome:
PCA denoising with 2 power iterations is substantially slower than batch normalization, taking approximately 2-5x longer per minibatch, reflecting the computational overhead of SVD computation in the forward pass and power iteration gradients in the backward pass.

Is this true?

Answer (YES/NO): NO